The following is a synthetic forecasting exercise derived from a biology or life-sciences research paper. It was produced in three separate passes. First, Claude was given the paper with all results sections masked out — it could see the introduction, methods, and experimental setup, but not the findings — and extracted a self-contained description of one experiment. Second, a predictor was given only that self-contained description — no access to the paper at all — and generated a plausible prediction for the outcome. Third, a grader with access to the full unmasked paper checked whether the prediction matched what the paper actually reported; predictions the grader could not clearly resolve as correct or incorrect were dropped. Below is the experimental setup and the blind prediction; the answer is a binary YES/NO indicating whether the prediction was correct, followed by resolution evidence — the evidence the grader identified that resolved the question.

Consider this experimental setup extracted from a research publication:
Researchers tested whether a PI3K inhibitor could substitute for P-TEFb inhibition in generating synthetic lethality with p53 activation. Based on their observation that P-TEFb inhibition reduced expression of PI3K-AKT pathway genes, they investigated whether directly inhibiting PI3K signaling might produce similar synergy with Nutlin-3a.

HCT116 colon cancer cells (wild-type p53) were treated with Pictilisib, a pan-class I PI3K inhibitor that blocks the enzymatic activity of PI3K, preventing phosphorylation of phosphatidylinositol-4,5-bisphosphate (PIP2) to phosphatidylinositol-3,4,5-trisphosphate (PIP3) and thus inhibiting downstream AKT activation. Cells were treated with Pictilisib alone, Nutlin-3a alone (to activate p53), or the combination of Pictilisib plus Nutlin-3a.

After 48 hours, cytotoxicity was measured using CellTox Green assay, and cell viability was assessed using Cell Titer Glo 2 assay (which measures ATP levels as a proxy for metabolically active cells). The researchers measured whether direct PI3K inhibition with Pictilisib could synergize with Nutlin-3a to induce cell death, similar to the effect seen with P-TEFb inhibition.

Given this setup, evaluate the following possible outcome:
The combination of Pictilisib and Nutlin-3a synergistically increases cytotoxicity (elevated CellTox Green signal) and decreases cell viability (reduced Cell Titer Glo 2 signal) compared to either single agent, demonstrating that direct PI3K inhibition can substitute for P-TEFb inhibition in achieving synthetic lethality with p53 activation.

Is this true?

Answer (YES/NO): YES